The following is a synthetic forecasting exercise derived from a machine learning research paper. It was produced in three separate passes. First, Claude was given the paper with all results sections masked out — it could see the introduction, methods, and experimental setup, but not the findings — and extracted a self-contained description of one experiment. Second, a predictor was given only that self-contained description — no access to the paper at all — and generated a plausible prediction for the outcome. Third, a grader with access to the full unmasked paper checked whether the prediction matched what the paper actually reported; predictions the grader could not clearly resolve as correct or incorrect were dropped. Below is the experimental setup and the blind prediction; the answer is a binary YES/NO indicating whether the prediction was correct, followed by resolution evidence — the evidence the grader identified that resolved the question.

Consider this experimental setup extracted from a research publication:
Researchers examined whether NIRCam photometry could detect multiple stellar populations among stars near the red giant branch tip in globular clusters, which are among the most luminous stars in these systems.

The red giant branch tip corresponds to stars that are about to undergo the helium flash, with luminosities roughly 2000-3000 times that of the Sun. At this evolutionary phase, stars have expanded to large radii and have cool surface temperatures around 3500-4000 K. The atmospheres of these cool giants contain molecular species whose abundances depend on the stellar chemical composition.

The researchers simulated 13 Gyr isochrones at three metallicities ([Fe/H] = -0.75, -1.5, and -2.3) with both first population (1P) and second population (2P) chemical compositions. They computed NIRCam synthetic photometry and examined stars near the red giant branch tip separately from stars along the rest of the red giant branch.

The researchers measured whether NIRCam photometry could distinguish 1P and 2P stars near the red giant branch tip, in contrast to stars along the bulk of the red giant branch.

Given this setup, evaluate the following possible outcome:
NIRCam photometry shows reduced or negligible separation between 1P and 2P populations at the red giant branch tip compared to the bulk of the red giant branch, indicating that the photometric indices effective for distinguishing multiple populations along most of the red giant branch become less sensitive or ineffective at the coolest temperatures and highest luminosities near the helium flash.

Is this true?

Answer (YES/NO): NO